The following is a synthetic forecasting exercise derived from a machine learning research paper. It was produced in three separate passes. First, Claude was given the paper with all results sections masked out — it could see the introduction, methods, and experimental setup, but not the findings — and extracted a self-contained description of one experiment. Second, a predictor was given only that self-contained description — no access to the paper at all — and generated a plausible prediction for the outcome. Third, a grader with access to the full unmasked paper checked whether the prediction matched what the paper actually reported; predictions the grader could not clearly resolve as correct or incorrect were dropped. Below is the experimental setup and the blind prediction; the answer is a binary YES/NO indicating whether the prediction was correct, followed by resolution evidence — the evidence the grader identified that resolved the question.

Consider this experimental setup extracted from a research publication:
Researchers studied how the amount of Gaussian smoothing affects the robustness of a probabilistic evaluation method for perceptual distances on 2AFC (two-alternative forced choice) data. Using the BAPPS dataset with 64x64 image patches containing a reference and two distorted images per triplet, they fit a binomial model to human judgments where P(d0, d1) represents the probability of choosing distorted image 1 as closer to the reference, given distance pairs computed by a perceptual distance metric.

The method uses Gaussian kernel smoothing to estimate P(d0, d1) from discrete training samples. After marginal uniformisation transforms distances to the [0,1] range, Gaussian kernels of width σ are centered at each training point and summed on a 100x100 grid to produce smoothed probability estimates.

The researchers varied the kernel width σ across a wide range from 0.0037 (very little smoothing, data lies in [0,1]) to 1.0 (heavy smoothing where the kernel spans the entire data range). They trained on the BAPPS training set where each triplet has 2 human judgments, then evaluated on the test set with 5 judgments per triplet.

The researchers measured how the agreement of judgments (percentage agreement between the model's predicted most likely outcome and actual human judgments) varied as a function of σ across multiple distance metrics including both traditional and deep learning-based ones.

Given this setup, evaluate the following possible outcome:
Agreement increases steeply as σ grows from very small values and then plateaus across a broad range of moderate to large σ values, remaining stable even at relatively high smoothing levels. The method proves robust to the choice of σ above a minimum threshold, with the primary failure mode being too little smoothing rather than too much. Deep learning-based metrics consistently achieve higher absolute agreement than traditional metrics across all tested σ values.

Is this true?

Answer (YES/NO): NO